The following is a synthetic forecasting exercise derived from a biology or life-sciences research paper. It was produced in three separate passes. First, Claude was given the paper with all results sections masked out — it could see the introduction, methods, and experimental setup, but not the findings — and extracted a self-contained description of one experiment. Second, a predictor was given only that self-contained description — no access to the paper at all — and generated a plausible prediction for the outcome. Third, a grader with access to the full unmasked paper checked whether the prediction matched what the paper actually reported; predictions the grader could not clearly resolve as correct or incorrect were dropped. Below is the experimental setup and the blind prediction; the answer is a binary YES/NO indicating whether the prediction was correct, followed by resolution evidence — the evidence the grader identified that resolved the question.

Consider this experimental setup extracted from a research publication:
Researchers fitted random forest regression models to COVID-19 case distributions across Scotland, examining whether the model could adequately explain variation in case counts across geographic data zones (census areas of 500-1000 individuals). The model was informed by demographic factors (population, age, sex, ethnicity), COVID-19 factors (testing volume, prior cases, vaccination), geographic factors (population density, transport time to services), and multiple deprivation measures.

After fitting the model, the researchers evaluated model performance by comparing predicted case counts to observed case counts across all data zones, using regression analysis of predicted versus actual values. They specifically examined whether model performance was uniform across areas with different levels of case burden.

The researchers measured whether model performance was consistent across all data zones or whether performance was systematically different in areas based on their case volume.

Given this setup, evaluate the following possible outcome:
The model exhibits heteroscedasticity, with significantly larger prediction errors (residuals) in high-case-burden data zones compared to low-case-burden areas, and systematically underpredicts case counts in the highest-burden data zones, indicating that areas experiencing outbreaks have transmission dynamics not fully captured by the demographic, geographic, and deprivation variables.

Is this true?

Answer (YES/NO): YES